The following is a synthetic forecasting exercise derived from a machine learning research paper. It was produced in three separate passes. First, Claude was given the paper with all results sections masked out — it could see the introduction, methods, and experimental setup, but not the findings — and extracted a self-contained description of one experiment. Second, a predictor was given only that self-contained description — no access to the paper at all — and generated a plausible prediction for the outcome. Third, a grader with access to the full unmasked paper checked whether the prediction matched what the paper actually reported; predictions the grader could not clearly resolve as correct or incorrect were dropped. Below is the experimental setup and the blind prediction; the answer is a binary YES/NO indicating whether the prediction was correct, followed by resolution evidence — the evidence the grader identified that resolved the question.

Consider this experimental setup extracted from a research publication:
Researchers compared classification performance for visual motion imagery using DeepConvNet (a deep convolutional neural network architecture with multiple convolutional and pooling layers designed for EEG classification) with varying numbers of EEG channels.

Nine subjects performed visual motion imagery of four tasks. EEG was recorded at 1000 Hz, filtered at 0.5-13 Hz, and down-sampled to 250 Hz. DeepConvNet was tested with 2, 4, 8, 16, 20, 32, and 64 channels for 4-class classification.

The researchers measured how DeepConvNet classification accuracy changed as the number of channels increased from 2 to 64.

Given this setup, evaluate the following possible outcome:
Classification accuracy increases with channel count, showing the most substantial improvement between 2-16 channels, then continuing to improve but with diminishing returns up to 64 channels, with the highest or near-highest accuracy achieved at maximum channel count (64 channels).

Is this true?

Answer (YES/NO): NO